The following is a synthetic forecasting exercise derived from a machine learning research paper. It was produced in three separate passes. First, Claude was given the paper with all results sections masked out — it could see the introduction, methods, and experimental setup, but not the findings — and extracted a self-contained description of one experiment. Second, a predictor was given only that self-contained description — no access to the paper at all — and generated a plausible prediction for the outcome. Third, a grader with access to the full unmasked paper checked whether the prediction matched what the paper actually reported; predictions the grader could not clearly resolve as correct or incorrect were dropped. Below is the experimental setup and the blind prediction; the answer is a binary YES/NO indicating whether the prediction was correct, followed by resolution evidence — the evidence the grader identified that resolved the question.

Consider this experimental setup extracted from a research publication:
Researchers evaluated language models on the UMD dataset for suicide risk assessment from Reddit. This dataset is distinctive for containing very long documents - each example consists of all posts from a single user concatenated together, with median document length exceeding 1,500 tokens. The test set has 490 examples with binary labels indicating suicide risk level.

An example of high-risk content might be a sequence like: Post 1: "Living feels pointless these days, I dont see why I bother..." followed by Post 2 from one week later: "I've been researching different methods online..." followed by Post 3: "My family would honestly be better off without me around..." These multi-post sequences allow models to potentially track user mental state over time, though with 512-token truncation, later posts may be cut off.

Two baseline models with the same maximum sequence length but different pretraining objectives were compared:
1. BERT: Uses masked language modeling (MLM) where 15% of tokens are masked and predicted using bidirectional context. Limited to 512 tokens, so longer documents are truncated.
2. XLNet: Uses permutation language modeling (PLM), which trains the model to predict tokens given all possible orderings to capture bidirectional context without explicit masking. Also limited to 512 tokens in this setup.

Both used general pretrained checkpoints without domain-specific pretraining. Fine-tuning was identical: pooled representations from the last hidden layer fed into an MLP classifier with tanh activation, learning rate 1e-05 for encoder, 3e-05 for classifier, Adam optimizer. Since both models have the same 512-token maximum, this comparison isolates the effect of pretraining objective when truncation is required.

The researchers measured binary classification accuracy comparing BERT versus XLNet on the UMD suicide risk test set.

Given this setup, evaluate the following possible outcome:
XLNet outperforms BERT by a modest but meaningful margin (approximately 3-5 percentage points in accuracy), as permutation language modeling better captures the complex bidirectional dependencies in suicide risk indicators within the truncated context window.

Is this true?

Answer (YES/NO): NO